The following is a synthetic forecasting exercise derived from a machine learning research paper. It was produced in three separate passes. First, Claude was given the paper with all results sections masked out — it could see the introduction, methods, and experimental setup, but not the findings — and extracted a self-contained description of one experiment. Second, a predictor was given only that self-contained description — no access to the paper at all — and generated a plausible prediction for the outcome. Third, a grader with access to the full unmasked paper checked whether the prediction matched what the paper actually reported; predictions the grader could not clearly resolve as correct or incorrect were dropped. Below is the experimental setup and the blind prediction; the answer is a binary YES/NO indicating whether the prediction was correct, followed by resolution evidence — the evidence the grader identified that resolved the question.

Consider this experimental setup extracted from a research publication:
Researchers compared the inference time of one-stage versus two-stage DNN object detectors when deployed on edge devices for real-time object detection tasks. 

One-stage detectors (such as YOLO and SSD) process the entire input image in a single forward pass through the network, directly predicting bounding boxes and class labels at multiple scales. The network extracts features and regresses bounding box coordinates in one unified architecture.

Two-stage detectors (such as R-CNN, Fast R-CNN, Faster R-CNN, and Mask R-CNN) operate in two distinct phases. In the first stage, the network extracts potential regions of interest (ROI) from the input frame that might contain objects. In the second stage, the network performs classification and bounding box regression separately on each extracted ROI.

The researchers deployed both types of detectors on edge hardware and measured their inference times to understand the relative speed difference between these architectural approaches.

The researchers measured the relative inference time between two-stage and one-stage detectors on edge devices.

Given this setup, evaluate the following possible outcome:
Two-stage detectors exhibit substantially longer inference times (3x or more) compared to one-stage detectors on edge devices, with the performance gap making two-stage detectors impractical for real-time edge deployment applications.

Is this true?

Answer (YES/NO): YES